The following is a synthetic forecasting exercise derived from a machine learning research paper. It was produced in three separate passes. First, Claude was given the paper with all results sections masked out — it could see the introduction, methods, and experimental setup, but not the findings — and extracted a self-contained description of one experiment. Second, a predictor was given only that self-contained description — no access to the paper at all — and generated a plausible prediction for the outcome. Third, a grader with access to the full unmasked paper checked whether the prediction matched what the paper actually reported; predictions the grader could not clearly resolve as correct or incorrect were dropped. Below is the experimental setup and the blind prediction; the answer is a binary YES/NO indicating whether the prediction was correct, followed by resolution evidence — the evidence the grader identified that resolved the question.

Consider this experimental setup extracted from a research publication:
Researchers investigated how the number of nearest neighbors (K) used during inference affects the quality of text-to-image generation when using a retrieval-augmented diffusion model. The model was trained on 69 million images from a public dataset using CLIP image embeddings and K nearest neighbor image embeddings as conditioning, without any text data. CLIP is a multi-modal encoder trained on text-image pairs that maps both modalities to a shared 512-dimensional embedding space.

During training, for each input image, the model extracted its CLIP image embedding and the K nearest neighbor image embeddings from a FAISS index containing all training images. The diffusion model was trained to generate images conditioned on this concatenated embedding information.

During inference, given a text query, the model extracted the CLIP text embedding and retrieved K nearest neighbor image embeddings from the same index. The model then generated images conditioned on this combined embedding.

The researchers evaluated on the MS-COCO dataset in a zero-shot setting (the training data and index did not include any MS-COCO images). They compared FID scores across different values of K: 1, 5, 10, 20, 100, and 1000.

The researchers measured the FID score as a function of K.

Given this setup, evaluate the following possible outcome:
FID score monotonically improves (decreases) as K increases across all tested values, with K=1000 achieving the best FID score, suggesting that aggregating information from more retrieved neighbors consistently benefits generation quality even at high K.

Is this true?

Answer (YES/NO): NO